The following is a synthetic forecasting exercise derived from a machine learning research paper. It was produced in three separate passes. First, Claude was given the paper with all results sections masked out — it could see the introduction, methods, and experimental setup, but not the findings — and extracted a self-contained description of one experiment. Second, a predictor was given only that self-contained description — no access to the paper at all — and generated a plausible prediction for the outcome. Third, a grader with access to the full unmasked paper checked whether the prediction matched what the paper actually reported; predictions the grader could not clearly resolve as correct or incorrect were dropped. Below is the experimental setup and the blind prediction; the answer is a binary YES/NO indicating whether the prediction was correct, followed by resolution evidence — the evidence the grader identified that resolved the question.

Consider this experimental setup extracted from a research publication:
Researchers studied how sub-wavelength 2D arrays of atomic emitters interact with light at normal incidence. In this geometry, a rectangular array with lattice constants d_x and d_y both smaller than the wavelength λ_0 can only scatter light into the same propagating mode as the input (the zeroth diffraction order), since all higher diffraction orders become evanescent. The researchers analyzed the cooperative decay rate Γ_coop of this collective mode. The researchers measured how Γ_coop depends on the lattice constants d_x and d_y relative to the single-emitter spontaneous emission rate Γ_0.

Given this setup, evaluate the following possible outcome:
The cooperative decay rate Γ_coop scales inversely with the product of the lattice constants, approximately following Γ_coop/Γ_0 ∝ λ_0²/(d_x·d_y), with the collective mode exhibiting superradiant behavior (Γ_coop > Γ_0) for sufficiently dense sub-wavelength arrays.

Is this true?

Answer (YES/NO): YES